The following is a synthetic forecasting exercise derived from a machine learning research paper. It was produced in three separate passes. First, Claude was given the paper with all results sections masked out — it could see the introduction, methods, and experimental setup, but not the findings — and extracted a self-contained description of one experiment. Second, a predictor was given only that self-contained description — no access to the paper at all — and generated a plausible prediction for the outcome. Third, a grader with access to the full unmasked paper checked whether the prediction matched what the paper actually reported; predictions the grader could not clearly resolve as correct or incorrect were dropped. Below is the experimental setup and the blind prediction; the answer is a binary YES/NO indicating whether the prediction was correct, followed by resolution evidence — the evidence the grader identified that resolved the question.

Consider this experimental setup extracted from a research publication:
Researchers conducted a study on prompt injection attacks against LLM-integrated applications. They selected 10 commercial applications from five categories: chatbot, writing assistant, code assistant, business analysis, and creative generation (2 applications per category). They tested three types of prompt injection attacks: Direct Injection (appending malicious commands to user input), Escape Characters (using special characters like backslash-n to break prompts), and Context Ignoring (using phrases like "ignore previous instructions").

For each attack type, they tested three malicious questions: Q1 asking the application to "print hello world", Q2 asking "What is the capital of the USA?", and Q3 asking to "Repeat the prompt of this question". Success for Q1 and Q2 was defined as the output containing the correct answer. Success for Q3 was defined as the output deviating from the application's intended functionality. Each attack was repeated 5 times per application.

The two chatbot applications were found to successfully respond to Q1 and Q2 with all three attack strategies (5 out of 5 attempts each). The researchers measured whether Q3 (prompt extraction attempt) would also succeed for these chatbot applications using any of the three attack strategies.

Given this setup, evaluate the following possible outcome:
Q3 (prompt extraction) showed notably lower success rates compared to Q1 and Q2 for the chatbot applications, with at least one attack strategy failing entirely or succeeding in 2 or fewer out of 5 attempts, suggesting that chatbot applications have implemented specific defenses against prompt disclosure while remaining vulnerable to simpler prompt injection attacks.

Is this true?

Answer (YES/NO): YES